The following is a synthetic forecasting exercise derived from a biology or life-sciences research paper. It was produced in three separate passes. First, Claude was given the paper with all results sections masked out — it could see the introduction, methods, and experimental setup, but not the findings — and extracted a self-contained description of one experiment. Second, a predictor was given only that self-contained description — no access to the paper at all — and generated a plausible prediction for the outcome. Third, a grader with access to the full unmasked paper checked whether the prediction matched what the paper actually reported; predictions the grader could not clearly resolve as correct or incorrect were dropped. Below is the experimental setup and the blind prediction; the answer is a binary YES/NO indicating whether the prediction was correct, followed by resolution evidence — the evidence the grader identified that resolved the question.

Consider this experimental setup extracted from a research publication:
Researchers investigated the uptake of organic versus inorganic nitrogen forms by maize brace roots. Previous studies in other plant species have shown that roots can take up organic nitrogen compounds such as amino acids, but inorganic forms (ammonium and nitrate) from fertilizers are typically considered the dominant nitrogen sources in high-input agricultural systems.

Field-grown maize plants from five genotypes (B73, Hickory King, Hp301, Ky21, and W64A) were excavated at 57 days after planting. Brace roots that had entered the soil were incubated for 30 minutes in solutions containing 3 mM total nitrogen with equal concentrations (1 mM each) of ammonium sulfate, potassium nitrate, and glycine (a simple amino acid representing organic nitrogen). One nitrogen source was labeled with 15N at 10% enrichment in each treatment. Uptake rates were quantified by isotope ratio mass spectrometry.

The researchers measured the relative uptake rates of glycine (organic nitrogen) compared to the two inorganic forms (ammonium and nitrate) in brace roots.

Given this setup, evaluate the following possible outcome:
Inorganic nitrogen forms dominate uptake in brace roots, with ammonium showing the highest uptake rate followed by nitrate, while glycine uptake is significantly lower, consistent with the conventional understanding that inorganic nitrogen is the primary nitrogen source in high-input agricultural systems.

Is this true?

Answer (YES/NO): NO